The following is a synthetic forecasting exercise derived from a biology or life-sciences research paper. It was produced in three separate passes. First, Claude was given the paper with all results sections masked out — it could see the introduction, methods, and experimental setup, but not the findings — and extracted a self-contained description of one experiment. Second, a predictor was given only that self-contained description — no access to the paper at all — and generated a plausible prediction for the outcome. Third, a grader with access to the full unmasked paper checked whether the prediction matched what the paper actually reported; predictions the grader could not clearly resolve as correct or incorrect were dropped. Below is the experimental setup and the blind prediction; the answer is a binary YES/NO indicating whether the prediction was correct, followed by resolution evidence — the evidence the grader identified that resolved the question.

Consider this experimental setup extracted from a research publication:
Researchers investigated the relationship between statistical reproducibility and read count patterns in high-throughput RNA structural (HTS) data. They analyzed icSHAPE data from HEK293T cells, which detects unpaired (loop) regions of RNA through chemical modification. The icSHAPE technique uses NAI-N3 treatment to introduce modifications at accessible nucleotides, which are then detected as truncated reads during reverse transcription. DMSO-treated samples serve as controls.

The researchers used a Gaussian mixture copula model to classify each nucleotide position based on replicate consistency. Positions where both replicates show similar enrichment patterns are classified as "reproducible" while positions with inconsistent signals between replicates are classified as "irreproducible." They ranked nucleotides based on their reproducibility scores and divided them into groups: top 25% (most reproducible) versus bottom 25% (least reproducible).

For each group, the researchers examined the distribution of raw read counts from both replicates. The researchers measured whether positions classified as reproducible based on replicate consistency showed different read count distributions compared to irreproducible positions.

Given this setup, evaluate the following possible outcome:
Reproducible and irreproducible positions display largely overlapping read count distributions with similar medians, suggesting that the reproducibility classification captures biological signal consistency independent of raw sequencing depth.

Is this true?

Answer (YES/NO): NO